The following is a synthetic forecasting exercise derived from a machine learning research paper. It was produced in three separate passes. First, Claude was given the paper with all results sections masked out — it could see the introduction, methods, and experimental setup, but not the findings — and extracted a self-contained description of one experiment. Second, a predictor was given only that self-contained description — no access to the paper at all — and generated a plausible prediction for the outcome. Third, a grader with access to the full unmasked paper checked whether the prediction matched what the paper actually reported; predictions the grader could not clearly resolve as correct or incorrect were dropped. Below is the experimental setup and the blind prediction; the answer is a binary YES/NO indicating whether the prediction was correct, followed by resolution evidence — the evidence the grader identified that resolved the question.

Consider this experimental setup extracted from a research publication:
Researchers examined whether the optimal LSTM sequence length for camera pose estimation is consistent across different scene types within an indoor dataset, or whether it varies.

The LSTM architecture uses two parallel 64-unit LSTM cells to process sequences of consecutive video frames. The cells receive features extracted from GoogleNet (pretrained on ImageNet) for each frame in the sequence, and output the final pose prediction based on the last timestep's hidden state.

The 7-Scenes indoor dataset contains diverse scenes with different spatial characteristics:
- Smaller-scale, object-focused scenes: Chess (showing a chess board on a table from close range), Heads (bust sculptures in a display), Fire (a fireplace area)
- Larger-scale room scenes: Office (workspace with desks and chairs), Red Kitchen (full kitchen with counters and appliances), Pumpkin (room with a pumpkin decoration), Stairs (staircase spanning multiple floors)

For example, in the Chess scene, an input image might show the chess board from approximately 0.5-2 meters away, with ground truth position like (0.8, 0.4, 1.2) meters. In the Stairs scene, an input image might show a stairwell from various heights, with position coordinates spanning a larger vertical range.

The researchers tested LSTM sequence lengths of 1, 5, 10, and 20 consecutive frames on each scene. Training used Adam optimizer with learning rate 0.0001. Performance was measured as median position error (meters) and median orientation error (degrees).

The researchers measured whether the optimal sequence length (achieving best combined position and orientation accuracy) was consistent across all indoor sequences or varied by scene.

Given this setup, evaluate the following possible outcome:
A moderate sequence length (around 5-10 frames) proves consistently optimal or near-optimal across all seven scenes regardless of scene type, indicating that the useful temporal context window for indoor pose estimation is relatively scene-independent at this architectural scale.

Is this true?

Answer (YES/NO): NO